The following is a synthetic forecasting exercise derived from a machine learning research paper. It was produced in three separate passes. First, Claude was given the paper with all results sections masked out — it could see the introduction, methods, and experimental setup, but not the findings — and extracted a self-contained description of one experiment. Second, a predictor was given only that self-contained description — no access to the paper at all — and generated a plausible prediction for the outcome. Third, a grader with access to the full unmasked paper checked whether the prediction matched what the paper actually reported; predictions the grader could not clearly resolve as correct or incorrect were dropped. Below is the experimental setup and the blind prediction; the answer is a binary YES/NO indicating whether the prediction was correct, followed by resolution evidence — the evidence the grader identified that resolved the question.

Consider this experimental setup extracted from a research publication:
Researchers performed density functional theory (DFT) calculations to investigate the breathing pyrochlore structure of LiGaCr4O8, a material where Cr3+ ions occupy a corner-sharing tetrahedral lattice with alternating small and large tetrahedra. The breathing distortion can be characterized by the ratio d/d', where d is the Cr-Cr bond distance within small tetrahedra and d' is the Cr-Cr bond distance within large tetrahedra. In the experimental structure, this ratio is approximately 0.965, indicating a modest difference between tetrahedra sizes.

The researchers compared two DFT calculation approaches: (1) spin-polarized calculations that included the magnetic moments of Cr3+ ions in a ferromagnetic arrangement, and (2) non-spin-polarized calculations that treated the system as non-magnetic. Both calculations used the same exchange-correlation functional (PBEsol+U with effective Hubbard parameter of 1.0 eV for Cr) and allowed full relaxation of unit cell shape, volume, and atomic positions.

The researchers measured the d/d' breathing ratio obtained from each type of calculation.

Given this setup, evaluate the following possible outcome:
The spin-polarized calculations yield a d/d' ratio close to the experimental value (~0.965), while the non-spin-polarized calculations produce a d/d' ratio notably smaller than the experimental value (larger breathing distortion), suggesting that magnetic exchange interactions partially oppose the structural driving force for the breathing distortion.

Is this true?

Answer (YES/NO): YES